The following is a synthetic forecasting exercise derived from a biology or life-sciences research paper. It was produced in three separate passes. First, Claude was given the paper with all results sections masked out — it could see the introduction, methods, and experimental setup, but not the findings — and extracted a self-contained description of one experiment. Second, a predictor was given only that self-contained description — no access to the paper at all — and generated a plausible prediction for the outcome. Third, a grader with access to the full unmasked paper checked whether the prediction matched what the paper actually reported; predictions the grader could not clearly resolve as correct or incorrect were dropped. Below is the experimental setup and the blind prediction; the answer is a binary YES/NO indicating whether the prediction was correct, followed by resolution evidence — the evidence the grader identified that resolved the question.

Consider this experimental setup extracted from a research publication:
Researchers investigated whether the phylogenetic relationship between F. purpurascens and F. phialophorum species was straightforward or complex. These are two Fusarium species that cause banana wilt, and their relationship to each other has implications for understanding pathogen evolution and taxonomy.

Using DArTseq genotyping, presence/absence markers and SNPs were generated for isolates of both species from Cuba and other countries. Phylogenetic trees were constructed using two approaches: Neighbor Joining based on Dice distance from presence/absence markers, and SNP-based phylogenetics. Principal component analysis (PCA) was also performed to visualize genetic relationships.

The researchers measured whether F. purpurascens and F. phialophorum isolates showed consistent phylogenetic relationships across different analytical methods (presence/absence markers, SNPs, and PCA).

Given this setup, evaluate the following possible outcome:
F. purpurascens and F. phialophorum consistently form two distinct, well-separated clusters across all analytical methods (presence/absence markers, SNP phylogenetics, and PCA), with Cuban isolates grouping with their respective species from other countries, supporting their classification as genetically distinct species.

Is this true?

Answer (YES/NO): NO